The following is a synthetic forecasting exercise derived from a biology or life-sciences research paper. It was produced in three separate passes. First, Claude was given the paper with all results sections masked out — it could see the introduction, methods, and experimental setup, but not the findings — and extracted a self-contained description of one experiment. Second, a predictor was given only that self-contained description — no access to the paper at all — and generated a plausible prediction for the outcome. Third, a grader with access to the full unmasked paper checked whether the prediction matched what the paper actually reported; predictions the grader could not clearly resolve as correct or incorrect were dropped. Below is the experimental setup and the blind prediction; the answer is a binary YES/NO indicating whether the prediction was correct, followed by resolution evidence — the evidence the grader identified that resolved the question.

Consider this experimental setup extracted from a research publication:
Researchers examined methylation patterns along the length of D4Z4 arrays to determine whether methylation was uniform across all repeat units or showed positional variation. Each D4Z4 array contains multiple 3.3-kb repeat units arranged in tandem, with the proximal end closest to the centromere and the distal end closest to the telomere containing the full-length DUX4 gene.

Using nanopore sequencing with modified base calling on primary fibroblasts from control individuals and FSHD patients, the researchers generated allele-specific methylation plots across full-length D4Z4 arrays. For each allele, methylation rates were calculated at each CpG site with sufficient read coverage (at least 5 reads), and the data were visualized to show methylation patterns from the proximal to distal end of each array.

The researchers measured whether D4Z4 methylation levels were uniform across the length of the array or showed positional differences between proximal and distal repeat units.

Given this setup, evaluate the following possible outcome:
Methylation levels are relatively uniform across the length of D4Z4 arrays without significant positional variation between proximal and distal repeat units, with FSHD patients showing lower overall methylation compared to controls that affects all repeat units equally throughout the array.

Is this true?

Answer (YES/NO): NO